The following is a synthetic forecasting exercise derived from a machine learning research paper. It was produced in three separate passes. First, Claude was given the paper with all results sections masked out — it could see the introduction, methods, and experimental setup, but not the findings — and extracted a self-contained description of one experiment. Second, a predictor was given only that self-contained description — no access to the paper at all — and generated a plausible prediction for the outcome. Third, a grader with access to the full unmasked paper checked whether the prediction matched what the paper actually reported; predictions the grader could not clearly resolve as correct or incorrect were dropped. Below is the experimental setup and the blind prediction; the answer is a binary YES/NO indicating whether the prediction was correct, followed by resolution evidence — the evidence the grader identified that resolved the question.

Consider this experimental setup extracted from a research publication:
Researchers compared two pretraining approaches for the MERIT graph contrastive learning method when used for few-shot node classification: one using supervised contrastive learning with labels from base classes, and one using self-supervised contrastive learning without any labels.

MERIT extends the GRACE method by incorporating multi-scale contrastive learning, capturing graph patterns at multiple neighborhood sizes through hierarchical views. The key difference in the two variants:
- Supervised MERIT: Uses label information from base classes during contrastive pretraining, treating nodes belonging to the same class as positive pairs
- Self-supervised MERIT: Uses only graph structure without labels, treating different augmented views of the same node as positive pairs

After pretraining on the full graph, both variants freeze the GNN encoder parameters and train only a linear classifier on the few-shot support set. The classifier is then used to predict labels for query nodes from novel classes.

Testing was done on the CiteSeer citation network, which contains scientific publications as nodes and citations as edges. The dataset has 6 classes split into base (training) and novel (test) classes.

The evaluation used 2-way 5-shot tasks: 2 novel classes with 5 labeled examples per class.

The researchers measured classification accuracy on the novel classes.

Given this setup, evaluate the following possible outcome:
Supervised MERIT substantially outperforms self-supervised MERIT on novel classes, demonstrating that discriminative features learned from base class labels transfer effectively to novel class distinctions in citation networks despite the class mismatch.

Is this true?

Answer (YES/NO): NO